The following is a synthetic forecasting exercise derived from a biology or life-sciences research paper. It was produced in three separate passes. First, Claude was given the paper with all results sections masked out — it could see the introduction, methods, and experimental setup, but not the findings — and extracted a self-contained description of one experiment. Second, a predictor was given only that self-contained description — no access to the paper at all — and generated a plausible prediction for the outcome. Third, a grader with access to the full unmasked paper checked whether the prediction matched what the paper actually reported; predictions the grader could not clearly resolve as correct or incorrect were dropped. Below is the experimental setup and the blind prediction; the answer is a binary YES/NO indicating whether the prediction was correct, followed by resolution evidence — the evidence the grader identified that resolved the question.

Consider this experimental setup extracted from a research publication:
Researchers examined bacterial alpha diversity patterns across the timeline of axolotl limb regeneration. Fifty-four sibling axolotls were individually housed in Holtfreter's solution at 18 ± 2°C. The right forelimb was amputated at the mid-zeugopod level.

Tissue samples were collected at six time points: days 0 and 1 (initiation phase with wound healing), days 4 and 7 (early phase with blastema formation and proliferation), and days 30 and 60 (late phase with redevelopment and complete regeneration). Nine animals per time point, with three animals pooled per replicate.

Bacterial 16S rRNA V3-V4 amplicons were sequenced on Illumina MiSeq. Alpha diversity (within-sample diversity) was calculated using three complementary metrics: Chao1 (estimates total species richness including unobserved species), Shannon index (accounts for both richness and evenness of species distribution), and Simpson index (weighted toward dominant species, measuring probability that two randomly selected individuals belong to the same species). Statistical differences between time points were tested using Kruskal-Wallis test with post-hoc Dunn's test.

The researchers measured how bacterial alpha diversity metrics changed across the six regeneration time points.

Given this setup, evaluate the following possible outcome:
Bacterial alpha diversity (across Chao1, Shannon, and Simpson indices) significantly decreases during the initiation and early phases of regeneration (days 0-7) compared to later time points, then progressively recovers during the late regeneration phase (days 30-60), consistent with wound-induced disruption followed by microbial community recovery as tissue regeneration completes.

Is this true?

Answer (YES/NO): NO